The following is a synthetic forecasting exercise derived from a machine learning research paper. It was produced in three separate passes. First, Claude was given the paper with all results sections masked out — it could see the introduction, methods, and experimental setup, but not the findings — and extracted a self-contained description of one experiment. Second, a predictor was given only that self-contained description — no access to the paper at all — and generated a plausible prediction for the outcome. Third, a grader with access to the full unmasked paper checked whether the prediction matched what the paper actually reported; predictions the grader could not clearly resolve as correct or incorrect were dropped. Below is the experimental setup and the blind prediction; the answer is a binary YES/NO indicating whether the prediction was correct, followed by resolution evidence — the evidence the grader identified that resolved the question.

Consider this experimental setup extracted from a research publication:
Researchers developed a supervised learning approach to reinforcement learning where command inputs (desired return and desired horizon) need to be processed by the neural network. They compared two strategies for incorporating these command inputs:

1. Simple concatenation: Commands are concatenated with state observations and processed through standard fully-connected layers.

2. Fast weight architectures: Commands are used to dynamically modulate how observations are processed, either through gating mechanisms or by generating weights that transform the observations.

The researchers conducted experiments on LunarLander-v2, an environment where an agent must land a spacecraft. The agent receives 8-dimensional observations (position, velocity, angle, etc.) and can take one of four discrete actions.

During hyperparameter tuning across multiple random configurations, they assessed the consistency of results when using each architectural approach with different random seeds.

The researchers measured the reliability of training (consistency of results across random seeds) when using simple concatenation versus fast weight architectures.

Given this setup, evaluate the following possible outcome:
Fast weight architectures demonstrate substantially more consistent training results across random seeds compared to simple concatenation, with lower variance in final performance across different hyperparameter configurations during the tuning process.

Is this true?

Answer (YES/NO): YES